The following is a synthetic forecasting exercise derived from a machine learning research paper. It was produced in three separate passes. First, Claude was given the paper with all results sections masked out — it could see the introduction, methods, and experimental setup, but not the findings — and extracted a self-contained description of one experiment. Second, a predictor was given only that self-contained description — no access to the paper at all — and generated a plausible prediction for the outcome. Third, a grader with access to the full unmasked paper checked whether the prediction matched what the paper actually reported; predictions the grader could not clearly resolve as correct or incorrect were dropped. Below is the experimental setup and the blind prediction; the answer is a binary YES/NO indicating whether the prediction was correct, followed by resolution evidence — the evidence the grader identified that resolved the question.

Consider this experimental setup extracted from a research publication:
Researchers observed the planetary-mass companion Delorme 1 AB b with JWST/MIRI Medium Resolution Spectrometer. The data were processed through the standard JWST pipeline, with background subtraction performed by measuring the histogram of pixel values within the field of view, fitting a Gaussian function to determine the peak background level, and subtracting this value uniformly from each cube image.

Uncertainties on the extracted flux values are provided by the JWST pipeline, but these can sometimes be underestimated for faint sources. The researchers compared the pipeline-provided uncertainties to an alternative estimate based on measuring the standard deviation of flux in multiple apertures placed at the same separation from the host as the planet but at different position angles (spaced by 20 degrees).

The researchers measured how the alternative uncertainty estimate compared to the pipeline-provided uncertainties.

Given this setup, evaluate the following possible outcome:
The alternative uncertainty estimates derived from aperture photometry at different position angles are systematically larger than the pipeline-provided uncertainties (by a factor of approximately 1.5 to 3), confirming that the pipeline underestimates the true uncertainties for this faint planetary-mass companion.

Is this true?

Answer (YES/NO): YES